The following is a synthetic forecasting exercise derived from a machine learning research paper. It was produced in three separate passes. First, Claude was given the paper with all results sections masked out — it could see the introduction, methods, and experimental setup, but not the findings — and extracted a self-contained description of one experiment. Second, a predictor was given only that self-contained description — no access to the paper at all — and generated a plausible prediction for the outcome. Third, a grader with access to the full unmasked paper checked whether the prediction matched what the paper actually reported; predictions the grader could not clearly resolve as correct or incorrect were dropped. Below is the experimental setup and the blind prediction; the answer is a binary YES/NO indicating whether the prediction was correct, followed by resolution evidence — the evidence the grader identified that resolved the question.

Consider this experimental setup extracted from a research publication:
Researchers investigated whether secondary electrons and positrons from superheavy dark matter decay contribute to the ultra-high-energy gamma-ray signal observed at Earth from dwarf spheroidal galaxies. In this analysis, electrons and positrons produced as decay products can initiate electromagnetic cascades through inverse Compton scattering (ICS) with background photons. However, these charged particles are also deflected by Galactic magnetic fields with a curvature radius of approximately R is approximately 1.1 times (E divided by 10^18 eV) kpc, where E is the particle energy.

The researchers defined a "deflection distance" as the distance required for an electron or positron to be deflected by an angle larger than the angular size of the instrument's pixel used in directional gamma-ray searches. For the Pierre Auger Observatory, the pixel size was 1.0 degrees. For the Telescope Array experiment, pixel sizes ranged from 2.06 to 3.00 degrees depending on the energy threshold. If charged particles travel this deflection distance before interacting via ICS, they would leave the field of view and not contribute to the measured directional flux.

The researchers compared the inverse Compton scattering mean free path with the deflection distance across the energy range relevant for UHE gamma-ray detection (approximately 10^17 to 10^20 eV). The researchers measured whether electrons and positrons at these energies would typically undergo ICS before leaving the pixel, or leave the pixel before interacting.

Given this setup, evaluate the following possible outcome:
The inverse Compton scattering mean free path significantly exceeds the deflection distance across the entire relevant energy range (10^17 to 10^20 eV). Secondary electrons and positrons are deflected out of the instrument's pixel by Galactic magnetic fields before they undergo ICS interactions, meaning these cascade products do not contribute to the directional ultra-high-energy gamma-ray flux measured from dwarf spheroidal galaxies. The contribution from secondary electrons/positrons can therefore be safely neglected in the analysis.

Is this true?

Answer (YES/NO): YES